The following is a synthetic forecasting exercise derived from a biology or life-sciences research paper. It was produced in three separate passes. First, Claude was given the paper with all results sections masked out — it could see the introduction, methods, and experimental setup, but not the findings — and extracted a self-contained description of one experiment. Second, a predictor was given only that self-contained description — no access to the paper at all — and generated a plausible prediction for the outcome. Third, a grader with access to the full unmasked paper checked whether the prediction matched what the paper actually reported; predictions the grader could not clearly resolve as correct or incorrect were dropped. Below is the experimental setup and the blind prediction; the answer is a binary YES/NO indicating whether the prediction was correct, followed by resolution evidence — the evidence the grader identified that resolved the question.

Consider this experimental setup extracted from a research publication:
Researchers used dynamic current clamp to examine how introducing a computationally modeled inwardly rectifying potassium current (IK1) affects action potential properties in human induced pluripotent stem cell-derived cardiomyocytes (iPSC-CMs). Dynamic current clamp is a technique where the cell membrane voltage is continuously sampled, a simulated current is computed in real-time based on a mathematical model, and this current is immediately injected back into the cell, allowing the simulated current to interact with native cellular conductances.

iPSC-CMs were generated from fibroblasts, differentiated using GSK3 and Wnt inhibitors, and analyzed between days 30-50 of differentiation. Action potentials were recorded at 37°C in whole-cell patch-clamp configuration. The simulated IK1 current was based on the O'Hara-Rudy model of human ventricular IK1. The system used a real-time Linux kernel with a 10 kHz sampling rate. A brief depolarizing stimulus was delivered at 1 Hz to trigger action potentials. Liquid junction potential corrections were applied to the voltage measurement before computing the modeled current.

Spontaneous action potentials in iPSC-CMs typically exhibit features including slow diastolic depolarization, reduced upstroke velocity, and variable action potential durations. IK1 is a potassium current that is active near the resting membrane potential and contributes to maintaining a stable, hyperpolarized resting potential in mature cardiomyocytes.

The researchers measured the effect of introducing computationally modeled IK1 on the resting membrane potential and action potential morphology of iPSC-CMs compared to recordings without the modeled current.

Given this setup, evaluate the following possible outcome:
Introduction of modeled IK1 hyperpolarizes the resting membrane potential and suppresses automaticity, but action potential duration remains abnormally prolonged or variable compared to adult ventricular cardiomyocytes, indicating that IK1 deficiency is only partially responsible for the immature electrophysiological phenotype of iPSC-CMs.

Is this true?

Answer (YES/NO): NO